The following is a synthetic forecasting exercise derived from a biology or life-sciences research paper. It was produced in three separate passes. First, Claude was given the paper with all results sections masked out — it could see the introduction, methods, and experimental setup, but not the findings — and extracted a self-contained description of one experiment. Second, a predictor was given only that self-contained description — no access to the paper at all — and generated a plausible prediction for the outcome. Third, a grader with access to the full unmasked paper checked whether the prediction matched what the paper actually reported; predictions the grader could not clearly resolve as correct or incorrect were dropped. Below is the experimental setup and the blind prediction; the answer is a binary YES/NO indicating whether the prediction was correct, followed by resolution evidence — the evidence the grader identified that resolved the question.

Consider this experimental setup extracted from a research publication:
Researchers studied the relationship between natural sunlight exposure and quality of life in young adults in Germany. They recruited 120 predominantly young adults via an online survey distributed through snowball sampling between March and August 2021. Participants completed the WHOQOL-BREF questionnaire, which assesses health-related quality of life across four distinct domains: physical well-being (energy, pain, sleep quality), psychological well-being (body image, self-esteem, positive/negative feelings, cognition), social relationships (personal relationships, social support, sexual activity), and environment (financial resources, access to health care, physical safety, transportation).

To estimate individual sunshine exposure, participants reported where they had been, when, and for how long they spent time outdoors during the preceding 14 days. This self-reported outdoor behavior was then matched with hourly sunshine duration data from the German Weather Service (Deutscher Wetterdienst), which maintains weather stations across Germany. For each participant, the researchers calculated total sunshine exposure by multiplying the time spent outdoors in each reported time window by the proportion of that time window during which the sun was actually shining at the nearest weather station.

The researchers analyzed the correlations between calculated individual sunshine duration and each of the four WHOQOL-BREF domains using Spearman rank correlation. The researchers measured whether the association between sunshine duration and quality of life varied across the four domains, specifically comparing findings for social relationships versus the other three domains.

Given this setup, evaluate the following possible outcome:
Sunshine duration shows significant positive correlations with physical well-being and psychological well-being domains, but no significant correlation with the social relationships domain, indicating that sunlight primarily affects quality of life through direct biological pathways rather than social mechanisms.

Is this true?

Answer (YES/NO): YES